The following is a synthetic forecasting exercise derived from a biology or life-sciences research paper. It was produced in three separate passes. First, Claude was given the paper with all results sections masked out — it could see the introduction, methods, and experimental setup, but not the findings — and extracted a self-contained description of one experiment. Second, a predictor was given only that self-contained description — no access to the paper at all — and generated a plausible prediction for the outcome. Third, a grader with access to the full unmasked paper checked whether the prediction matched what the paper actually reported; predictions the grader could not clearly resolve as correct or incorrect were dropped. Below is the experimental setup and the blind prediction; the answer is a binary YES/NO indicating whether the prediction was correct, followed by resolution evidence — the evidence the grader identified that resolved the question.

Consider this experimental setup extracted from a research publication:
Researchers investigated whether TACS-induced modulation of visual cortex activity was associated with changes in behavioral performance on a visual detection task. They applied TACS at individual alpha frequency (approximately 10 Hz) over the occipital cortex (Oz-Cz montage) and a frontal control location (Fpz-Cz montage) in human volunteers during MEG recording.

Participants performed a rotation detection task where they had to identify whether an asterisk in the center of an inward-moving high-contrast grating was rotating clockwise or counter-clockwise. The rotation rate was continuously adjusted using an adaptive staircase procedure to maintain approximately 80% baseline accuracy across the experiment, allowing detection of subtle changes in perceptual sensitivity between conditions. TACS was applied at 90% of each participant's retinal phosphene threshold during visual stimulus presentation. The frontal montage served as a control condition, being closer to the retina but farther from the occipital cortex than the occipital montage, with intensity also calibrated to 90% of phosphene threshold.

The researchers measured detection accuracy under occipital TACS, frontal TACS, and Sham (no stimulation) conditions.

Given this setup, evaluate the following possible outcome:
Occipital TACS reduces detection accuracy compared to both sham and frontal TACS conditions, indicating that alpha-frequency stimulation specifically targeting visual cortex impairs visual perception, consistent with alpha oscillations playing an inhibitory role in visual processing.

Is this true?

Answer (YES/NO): NO